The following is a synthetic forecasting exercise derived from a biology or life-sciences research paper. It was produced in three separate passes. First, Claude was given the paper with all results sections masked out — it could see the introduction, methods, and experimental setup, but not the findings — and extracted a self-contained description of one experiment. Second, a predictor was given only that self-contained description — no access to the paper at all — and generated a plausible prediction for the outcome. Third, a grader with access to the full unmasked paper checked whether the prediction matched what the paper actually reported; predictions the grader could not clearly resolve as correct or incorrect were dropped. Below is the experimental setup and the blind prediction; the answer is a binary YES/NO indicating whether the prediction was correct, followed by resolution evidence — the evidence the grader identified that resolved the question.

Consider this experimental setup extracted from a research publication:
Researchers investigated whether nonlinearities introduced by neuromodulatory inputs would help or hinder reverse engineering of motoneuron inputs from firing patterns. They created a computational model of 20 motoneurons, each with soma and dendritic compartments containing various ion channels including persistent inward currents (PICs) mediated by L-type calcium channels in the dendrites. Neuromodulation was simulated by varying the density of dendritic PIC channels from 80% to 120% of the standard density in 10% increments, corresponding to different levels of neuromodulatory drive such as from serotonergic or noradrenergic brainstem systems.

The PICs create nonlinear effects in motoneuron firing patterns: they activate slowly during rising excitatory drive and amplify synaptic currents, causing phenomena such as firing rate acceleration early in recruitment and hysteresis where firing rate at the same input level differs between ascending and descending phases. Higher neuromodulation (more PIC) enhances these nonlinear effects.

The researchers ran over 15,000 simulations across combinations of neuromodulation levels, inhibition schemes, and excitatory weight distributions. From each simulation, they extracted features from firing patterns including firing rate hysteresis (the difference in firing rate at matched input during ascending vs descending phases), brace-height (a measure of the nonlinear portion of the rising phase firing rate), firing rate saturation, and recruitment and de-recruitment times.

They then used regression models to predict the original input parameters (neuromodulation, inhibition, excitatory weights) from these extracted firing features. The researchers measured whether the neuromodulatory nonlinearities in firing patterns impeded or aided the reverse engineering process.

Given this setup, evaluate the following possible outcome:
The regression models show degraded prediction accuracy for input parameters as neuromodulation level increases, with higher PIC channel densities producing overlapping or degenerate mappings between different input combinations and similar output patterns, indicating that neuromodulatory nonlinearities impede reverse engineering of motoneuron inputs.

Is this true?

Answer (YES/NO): NO